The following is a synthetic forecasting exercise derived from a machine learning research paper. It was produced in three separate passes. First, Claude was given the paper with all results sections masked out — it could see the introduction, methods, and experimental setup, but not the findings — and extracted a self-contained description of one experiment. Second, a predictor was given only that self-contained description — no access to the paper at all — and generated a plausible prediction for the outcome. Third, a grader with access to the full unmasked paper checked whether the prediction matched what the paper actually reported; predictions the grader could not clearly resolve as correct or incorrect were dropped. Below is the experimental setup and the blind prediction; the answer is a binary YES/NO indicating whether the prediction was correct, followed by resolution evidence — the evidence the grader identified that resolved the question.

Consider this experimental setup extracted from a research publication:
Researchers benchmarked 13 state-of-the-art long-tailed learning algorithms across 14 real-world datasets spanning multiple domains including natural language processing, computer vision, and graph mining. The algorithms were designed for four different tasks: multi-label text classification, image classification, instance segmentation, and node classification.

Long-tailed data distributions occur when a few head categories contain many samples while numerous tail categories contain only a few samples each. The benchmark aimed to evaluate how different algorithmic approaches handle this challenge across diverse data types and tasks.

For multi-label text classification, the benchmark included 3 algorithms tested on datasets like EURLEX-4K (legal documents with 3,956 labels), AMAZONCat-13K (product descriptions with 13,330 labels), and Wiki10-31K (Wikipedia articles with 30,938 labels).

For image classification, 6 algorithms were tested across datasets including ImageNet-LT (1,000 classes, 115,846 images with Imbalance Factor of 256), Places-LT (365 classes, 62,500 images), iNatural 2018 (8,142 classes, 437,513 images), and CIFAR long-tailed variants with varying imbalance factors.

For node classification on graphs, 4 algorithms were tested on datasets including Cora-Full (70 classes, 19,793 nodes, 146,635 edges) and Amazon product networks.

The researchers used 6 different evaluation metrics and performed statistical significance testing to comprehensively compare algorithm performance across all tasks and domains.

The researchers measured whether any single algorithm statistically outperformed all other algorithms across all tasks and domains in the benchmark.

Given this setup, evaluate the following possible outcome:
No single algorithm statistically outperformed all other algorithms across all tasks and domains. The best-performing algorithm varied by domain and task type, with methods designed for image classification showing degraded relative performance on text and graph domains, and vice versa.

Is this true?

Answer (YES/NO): NO